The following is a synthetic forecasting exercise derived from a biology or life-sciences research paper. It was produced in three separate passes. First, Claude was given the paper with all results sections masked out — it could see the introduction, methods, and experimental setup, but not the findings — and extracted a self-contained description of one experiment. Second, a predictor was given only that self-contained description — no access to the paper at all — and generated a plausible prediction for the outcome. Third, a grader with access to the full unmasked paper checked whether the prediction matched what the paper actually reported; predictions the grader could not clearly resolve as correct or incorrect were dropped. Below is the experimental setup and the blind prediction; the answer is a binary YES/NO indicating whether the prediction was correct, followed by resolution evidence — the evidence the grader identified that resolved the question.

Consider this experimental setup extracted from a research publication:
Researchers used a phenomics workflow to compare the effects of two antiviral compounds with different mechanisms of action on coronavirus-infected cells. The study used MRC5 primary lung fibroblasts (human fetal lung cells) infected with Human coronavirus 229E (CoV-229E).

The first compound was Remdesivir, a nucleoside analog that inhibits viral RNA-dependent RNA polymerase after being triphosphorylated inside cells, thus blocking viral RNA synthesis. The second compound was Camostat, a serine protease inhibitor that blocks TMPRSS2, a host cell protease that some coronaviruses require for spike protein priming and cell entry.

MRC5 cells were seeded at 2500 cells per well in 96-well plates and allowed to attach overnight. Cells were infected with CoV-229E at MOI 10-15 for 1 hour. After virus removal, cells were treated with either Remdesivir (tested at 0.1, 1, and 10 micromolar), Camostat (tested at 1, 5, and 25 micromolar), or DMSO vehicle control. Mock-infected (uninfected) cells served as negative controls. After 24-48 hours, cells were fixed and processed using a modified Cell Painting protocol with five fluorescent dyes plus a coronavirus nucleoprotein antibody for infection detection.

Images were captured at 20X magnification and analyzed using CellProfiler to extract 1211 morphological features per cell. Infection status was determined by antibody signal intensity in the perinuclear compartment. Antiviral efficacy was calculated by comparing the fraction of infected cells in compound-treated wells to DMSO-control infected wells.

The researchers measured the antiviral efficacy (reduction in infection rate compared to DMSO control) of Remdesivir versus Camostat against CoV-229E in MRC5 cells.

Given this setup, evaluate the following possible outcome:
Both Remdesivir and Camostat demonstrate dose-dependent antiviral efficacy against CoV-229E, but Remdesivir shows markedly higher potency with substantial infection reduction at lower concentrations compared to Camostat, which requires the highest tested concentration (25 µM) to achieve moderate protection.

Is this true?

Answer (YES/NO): NO